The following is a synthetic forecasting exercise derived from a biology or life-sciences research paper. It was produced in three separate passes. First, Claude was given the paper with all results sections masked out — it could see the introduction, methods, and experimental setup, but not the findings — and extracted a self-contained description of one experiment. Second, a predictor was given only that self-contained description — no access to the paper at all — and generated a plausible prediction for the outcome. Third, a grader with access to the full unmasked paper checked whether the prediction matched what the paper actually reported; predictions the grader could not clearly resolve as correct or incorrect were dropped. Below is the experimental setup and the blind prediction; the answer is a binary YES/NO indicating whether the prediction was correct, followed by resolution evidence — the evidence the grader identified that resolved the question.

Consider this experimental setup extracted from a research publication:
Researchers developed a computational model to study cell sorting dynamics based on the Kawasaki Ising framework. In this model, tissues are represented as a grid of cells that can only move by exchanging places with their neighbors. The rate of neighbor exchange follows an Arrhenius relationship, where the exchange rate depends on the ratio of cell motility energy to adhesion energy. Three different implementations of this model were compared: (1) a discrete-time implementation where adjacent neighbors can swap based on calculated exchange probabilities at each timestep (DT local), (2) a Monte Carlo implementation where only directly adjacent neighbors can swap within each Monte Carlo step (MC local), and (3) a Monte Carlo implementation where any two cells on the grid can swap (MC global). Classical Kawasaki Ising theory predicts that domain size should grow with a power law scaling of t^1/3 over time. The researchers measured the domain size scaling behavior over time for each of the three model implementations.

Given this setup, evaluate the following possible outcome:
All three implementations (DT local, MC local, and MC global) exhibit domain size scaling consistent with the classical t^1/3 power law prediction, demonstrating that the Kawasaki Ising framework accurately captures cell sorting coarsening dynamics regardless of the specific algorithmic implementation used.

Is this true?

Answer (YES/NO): NO